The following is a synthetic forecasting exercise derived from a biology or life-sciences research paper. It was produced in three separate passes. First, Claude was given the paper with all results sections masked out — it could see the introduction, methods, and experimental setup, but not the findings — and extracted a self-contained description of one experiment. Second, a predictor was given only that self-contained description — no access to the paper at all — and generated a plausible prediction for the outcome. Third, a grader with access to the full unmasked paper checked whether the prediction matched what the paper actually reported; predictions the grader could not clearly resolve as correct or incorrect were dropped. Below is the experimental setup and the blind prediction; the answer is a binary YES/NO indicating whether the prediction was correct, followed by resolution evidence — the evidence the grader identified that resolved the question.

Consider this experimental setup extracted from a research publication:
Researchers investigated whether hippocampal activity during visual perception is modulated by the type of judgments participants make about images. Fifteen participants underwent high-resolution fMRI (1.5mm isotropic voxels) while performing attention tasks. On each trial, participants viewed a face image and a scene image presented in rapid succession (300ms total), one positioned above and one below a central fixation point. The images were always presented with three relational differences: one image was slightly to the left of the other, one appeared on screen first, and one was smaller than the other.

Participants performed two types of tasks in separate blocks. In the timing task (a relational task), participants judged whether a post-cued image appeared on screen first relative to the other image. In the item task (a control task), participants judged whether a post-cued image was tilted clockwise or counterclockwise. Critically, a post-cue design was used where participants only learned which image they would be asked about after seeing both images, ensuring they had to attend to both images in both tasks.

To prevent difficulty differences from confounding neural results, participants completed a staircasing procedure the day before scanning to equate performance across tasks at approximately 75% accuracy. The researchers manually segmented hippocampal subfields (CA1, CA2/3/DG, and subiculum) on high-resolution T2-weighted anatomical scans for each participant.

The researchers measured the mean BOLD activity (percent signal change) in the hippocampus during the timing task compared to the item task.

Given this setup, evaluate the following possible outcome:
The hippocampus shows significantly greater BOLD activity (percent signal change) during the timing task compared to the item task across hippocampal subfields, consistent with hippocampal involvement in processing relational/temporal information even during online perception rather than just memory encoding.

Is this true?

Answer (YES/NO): NO